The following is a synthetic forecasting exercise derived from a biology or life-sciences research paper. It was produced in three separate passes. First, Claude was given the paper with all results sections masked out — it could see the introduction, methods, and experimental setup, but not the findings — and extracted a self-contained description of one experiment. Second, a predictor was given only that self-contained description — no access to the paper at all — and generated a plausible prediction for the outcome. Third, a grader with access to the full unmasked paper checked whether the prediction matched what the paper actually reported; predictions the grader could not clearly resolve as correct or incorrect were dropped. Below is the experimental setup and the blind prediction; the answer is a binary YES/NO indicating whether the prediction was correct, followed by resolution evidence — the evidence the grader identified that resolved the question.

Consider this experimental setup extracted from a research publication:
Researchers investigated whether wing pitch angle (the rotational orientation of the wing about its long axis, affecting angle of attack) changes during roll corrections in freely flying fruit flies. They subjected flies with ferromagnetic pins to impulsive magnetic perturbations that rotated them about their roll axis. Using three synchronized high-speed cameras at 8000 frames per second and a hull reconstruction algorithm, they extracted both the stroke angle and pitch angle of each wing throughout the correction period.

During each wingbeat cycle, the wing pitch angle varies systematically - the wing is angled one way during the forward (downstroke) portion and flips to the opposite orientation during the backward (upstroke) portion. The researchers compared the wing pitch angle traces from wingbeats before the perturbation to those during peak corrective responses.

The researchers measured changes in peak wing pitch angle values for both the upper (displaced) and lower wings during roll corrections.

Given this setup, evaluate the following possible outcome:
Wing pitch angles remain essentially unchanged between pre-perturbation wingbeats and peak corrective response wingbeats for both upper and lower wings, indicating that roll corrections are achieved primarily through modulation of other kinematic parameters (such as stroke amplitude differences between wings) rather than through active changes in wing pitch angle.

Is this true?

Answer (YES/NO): NO